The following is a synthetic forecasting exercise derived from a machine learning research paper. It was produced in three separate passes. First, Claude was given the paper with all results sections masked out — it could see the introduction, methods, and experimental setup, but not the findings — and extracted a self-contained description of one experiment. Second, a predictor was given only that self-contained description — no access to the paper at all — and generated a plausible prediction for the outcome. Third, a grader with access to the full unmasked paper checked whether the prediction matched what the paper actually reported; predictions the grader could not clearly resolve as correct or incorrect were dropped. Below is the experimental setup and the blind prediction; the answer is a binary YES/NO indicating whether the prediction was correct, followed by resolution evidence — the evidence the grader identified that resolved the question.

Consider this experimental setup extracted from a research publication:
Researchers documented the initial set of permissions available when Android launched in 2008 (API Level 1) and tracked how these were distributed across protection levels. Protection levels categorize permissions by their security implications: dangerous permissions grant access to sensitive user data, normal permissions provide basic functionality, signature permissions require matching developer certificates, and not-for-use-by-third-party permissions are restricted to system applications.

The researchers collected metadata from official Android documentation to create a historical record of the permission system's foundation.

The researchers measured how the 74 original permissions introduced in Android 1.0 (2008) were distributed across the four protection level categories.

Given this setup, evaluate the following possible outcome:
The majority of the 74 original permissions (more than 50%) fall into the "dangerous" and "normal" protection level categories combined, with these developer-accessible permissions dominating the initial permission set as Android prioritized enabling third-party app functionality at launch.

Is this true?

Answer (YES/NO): YES